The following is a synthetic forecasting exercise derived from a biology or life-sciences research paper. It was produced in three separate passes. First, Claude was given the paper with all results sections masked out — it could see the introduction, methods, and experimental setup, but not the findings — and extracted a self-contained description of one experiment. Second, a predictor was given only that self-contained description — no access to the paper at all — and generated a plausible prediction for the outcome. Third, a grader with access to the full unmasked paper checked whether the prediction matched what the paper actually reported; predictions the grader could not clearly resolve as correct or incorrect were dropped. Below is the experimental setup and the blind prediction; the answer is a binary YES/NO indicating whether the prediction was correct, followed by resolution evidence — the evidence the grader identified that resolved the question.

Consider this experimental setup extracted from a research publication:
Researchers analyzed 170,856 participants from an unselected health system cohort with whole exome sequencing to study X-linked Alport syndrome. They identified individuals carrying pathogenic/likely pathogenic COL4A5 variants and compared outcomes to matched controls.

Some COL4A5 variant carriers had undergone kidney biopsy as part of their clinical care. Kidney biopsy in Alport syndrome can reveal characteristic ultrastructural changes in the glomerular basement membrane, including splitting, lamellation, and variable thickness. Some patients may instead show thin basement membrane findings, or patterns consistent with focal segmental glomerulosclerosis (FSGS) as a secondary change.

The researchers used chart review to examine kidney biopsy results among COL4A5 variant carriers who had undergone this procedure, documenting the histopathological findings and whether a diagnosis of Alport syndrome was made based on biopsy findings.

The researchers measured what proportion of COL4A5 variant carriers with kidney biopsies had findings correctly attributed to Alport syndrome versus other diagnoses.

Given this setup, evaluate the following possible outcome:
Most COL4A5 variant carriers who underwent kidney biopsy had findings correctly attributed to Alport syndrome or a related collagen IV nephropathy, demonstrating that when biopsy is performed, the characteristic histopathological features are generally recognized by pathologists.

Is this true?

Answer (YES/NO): NO